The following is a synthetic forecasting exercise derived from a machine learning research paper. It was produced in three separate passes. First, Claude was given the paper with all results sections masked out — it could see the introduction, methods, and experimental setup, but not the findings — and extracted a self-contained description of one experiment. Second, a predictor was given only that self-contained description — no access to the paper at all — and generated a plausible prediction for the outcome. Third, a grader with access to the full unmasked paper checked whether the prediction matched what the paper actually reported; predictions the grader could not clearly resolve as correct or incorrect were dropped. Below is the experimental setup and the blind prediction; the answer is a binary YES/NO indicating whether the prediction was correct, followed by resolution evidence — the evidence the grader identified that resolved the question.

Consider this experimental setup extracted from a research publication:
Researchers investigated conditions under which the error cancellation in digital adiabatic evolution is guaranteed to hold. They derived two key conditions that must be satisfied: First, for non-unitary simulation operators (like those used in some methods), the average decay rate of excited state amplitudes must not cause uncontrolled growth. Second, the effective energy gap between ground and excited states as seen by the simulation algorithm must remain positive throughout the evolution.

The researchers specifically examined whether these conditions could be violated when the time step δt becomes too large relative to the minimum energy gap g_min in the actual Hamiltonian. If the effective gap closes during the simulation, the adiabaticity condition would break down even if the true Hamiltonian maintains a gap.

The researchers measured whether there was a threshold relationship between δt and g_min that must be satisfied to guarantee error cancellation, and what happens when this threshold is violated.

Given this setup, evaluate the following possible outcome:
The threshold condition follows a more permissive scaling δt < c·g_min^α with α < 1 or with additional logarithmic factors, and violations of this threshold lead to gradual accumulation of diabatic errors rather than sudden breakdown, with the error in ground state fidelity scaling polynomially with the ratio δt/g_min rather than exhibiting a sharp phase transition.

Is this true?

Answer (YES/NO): NO